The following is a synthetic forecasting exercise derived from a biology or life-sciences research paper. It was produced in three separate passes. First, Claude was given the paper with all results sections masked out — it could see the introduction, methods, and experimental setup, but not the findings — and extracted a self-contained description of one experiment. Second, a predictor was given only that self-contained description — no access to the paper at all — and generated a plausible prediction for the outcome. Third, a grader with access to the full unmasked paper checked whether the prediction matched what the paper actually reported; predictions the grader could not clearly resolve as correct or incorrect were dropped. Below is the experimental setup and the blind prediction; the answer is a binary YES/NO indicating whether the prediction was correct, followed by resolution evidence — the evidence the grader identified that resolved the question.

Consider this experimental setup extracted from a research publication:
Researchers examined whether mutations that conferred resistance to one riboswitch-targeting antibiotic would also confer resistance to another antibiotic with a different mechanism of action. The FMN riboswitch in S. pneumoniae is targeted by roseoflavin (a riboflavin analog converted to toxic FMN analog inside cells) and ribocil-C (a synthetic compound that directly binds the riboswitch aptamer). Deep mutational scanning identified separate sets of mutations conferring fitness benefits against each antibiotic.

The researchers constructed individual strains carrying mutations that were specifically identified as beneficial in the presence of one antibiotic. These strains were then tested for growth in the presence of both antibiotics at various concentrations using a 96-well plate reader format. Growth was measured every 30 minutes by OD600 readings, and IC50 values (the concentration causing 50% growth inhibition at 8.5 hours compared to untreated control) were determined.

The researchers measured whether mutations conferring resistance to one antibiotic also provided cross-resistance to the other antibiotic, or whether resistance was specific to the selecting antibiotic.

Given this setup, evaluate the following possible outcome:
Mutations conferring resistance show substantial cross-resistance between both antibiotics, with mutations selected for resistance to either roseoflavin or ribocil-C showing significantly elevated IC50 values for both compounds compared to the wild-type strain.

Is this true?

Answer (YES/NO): NO